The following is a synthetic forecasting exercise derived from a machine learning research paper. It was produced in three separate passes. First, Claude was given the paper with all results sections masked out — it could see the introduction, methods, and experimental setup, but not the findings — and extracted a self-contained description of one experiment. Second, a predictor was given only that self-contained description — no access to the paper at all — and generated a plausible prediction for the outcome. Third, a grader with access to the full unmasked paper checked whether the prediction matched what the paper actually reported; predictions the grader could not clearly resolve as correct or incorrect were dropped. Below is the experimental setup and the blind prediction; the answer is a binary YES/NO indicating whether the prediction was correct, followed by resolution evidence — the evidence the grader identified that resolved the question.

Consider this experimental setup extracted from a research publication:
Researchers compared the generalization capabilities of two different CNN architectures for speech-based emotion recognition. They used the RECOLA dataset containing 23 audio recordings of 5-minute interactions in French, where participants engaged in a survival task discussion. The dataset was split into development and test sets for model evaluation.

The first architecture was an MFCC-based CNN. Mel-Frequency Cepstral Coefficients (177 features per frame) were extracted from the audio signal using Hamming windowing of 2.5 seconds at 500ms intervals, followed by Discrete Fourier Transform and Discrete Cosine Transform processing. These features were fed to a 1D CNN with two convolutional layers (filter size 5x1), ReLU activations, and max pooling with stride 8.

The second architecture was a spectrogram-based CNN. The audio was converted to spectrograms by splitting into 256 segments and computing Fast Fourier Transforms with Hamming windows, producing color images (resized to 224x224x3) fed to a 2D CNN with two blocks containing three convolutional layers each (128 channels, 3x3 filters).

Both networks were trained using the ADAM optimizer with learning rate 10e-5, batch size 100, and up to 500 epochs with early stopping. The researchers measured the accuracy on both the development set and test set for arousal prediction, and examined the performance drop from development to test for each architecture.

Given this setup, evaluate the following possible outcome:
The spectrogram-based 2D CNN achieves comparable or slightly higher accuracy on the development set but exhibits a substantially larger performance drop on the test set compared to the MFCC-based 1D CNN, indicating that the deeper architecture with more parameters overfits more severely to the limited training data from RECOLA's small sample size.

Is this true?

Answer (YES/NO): NO